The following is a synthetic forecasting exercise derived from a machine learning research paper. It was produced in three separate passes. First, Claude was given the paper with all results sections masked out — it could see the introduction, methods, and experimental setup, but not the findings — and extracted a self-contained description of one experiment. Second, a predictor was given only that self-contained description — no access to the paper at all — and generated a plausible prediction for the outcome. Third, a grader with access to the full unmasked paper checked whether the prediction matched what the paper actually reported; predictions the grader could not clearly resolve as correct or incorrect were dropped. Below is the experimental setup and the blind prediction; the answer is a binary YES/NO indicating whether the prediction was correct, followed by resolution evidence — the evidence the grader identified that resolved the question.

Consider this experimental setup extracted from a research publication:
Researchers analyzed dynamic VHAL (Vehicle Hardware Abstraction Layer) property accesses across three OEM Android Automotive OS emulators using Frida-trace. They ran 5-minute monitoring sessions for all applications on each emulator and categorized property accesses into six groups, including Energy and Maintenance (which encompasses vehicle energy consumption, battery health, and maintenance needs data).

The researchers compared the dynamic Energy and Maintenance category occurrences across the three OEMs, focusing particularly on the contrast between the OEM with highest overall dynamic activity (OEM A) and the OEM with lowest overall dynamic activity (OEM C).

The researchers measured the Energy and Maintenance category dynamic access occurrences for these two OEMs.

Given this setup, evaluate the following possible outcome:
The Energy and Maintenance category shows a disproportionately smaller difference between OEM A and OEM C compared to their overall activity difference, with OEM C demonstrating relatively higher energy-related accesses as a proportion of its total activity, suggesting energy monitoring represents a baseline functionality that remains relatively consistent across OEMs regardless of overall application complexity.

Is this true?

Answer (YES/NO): NO